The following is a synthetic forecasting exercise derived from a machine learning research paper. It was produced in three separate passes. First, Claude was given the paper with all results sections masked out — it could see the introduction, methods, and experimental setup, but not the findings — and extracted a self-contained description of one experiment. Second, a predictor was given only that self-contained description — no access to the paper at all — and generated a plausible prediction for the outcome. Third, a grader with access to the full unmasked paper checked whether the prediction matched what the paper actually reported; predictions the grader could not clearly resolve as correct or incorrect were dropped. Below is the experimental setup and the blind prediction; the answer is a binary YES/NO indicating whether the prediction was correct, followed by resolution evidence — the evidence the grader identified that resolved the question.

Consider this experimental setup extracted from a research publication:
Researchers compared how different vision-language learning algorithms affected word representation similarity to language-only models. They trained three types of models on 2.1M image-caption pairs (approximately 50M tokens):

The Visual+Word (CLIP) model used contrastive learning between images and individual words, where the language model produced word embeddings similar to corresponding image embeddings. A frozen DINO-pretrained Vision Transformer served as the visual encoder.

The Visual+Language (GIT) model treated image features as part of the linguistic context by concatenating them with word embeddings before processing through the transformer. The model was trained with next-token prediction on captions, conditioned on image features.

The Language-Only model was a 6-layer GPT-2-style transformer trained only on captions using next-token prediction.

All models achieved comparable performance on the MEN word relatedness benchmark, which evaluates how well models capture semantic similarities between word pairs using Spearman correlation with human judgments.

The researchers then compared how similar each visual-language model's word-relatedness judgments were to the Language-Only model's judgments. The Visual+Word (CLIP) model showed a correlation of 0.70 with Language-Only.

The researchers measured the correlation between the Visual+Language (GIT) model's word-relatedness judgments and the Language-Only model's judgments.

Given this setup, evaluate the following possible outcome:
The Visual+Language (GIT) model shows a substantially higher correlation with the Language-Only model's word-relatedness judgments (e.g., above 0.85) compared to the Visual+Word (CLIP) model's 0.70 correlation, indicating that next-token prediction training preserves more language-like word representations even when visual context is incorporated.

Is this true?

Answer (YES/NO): YES